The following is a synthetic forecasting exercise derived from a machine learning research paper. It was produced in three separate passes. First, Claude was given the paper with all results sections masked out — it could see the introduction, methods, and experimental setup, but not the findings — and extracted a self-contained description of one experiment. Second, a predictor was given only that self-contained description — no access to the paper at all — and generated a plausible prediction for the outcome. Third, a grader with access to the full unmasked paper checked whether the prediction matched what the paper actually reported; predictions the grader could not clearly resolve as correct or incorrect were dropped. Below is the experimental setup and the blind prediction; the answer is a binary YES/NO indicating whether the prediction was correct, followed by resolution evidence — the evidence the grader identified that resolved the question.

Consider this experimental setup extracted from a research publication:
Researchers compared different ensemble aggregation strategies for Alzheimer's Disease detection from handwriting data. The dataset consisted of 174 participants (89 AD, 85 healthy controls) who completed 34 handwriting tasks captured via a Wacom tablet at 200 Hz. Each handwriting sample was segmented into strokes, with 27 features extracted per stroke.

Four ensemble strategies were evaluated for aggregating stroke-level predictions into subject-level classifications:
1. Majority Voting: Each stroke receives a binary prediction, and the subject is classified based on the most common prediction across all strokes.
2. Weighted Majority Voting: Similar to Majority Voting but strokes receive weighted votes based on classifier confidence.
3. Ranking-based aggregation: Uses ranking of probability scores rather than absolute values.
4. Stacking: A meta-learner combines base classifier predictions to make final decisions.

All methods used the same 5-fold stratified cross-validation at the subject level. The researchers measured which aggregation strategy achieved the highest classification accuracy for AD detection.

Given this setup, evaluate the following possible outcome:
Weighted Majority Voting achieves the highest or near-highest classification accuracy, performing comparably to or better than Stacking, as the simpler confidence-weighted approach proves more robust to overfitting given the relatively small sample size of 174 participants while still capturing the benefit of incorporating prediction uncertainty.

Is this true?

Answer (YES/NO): NO